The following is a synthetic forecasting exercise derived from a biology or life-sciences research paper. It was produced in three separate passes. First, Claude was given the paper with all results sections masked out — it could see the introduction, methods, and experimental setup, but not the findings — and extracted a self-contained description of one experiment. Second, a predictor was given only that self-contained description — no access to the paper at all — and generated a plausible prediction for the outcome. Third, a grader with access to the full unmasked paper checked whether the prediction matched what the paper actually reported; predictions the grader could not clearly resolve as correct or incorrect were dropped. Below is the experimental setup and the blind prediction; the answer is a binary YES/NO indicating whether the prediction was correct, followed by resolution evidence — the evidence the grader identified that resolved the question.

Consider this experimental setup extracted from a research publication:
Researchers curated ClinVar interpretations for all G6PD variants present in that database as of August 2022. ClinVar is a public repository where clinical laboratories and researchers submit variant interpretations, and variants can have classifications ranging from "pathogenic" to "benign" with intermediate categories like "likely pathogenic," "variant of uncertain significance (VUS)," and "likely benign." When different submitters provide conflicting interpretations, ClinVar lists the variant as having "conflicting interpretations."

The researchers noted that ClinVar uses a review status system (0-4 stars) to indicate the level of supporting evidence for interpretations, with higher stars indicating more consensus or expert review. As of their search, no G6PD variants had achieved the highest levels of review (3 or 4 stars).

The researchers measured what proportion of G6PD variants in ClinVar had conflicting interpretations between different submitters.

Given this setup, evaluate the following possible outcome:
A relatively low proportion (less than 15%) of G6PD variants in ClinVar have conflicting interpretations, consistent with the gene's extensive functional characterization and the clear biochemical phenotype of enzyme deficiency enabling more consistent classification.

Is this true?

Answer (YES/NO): YES